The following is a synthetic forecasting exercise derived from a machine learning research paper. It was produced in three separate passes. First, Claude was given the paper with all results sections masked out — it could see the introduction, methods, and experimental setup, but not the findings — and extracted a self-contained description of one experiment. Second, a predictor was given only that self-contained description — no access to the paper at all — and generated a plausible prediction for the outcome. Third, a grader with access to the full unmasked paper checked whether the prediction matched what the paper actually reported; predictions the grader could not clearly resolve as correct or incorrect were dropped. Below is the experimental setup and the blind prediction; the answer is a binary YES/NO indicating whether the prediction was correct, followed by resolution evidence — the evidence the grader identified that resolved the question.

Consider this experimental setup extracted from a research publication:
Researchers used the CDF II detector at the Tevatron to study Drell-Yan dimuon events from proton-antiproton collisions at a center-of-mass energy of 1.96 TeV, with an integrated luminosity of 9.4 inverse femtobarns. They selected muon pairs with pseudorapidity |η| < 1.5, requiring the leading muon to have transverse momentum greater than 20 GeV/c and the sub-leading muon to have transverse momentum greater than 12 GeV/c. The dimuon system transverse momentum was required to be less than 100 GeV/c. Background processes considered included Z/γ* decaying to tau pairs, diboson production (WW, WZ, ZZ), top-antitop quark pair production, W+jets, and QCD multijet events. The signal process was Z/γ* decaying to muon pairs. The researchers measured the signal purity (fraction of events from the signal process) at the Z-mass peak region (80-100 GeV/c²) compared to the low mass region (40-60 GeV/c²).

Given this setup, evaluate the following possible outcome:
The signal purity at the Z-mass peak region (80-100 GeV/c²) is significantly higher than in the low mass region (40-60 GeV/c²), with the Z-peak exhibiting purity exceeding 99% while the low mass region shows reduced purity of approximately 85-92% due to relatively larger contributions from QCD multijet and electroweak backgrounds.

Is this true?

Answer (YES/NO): YES